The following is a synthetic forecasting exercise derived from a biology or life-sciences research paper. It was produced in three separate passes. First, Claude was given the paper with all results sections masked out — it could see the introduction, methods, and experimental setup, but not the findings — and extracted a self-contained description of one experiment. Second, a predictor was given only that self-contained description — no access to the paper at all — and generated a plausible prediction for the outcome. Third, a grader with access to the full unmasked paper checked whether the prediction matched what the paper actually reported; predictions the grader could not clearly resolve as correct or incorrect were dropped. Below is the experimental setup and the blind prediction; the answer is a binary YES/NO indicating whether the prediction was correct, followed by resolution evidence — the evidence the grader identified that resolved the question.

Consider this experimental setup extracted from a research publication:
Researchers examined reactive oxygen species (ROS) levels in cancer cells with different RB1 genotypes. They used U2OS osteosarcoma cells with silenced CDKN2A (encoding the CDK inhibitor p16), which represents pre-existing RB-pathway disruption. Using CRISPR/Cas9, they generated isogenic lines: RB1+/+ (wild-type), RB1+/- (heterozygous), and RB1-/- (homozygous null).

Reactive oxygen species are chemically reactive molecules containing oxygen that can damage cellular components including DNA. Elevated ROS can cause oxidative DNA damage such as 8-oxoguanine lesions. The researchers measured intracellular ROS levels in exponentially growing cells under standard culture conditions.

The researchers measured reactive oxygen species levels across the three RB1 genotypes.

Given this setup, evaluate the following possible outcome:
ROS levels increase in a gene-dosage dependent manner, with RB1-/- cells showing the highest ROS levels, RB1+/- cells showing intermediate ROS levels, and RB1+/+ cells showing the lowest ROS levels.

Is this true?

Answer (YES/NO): NO